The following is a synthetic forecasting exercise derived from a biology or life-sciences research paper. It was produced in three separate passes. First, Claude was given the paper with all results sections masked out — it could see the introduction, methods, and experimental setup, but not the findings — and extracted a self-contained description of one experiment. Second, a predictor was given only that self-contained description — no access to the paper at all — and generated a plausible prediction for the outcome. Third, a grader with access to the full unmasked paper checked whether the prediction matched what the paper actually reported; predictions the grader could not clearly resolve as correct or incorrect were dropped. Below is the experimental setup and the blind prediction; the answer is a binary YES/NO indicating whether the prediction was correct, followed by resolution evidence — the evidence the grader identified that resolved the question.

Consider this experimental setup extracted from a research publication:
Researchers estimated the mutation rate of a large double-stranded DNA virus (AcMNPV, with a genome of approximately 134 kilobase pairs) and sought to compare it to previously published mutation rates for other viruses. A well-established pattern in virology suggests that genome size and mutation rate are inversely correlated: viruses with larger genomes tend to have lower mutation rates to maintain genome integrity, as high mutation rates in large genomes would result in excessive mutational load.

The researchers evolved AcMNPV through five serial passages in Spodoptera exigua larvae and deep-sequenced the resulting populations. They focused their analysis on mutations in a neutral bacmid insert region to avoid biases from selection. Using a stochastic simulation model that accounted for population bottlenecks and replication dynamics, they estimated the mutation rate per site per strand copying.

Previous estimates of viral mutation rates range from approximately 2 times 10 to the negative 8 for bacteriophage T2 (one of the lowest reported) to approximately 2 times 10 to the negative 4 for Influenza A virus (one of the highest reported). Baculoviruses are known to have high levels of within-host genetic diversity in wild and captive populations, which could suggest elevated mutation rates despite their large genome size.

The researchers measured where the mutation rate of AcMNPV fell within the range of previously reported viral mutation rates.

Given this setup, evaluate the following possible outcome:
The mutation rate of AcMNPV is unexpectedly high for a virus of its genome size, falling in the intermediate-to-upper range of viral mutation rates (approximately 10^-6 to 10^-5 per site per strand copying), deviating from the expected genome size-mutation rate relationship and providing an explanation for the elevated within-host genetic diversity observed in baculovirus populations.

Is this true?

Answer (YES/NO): NO